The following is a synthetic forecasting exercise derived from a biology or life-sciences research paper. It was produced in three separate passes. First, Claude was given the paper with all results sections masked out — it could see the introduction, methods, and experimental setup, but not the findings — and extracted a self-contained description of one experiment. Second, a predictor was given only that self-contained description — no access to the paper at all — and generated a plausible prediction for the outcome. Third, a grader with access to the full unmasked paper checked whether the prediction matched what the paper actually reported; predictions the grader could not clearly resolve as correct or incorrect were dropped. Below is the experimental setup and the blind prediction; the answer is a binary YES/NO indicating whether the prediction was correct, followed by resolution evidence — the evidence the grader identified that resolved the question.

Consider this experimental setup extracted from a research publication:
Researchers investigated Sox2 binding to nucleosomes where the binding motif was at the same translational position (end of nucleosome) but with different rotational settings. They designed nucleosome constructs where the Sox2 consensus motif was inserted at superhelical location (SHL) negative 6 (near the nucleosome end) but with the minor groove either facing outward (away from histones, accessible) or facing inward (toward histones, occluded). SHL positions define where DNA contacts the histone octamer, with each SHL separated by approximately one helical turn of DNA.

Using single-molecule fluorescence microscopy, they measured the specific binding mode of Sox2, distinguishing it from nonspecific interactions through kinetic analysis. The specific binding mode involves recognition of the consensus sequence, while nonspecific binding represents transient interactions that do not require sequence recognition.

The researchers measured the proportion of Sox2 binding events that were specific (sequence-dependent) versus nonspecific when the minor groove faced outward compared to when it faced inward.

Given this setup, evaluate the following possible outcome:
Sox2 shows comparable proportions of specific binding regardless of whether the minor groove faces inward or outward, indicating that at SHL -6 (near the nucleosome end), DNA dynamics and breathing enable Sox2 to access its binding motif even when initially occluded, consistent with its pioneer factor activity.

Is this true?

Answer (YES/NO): NO